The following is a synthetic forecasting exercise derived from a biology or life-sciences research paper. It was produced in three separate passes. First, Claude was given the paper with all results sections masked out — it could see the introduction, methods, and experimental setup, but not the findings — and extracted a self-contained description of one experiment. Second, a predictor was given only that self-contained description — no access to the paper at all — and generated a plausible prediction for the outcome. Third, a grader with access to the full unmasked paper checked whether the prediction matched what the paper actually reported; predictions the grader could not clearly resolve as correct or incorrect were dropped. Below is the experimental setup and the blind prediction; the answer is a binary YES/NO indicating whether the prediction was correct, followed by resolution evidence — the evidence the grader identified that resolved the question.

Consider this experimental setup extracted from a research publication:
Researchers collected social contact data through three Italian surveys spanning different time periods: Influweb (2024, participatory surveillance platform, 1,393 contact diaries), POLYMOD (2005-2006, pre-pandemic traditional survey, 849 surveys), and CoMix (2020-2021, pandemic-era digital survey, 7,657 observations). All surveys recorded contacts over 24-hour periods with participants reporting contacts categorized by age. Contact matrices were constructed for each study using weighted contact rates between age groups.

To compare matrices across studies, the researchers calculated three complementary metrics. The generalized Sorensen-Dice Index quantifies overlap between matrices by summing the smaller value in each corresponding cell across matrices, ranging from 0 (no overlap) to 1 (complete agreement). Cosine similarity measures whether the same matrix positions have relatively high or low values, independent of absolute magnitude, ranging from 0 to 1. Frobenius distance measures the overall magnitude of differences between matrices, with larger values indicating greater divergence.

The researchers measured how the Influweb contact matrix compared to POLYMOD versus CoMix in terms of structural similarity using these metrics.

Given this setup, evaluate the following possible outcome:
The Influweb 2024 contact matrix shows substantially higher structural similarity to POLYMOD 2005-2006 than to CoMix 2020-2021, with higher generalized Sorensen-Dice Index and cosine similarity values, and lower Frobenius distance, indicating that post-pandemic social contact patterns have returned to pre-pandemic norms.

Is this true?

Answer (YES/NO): NO